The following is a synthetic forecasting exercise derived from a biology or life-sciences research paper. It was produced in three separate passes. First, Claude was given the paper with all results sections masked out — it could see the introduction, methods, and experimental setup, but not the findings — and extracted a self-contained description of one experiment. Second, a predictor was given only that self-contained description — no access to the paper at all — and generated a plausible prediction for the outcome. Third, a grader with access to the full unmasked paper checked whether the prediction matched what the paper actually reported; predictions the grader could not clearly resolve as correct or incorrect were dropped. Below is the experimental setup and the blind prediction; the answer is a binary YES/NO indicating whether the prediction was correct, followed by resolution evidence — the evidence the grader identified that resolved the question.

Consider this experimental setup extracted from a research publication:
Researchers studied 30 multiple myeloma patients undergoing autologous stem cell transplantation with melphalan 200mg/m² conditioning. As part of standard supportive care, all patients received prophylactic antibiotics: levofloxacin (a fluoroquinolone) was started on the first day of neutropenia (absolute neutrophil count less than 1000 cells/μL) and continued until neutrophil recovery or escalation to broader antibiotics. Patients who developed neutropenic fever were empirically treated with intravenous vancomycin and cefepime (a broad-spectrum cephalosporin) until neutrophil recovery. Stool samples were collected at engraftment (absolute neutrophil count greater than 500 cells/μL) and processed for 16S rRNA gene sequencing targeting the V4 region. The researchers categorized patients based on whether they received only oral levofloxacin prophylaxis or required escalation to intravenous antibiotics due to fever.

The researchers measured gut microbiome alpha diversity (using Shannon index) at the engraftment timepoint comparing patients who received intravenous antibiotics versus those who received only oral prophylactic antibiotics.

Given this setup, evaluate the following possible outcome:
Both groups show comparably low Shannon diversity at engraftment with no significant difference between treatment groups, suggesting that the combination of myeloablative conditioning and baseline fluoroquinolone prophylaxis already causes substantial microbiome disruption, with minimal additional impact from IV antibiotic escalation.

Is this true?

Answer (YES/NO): NO